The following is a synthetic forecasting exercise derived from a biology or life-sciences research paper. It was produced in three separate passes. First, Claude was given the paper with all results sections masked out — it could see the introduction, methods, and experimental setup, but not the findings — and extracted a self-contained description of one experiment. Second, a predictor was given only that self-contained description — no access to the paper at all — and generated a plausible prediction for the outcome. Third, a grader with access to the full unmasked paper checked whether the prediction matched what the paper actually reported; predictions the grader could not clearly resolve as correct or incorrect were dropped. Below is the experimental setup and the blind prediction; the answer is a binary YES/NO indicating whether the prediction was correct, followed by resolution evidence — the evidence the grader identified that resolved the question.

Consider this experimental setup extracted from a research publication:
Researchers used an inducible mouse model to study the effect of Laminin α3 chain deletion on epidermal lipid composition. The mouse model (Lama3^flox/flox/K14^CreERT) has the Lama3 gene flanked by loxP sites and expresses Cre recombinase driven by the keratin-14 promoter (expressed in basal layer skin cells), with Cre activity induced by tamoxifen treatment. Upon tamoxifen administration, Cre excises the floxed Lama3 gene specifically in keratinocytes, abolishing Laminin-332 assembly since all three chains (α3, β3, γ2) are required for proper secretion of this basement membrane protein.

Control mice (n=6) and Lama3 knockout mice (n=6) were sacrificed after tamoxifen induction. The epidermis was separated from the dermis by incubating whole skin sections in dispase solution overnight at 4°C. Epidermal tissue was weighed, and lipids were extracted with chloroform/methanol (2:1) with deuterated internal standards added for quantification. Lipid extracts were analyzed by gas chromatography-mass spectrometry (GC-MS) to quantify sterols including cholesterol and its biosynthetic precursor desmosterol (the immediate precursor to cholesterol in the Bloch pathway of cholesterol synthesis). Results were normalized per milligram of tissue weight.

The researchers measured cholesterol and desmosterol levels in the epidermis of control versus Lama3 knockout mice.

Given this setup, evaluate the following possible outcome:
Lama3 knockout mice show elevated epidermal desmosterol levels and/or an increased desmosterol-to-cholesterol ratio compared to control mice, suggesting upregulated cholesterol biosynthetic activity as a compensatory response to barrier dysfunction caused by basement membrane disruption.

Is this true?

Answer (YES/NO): NO